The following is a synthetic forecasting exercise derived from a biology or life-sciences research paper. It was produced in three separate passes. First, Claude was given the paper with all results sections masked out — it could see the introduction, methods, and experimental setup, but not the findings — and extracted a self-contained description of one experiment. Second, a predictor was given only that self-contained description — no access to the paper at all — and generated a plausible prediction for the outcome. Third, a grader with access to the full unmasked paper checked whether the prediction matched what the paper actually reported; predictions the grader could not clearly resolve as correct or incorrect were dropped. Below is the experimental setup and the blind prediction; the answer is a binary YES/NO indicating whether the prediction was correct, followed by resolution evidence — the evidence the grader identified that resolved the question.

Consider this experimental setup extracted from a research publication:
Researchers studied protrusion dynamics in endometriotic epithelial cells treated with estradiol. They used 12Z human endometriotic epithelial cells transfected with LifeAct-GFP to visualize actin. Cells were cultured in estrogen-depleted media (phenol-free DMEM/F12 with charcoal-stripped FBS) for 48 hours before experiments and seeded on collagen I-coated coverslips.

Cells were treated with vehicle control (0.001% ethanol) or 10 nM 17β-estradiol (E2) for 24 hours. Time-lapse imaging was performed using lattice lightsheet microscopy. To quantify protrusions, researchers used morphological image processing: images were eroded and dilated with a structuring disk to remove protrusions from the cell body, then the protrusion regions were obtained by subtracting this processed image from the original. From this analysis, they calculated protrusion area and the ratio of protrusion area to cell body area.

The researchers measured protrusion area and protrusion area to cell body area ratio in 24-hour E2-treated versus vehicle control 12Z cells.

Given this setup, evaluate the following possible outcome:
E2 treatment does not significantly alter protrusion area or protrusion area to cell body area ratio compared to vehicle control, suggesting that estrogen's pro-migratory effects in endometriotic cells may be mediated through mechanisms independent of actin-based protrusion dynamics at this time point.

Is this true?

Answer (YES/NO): NO